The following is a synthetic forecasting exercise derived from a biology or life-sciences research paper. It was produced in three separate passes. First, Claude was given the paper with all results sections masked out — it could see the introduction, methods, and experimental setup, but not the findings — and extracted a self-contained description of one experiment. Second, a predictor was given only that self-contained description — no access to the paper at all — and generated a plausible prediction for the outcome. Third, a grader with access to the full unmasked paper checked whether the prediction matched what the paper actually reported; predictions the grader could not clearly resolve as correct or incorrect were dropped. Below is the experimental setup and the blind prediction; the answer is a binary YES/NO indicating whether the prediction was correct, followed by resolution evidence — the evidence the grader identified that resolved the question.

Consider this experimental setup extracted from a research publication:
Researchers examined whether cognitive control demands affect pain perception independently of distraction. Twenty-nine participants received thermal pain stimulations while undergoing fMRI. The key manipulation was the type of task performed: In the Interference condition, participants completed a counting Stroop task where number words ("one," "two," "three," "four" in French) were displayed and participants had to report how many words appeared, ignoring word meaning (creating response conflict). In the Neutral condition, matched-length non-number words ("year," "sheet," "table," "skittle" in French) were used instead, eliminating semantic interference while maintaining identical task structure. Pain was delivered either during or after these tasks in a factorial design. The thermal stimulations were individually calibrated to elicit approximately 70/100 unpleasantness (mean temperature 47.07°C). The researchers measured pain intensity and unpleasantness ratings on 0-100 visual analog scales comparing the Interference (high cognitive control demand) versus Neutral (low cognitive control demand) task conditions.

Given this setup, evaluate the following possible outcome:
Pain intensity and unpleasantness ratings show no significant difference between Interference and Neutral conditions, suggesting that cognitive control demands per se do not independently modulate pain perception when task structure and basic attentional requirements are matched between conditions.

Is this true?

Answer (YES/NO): YES